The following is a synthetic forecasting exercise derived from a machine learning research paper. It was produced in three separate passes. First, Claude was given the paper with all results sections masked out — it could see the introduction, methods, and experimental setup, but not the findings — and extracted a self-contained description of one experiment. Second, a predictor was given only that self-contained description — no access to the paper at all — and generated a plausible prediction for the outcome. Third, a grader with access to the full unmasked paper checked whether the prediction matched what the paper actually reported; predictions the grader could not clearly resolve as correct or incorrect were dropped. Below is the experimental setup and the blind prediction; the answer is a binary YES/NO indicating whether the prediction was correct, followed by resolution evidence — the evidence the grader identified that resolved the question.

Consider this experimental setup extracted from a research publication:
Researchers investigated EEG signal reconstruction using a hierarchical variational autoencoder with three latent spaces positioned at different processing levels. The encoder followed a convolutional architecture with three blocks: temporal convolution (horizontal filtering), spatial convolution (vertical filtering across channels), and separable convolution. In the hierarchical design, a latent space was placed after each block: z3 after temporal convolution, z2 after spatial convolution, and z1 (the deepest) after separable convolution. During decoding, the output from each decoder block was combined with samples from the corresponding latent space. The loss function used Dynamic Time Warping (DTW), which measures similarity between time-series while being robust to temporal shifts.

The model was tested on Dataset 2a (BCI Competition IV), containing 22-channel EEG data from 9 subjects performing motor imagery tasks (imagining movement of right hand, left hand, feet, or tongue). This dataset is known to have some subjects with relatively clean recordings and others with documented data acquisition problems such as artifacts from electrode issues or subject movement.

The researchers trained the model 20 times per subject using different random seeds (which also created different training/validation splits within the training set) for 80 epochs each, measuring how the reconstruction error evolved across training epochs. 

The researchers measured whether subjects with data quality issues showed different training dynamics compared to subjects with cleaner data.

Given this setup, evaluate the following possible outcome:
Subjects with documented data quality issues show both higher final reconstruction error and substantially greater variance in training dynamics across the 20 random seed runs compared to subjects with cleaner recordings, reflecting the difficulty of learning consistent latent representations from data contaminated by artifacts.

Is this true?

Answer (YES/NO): NO